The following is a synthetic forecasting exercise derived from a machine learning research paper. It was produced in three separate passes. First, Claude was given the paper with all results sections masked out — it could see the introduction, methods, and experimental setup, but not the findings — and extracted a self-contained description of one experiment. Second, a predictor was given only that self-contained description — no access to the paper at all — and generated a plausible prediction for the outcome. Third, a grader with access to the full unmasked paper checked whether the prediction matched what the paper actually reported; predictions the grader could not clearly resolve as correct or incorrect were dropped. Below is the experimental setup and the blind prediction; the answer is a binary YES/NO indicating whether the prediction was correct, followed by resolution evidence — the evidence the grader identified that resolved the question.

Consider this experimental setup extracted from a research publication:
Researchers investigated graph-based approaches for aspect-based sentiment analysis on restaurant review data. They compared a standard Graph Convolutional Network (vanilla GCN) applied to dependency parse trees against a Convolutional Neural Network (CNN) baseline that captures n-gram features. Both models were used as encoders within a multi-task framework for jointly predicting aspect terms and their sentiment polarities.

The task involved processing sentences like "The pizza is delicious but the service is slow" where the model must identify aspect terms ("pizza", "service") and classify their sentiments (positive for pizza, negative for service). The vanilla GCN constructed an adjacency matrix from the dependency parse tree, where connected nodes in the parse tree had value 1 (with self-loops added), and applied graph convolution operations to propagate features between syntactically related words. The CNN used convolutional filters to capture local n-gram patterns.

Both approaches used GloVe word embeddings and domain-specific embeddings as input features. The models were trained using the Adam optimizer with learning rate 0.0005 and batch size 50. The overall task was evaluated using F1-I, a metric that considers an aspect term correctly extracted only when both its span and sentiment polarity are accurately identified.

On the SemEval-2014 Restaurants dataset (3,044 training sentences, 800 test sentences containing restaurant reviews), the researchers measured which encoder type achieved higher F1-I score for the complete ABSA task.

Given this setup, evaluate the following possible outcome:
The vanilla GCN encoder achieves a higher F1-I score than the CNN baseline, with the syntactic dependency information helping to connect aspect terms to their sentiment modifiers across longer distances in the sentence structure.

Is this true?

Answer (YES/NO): NO